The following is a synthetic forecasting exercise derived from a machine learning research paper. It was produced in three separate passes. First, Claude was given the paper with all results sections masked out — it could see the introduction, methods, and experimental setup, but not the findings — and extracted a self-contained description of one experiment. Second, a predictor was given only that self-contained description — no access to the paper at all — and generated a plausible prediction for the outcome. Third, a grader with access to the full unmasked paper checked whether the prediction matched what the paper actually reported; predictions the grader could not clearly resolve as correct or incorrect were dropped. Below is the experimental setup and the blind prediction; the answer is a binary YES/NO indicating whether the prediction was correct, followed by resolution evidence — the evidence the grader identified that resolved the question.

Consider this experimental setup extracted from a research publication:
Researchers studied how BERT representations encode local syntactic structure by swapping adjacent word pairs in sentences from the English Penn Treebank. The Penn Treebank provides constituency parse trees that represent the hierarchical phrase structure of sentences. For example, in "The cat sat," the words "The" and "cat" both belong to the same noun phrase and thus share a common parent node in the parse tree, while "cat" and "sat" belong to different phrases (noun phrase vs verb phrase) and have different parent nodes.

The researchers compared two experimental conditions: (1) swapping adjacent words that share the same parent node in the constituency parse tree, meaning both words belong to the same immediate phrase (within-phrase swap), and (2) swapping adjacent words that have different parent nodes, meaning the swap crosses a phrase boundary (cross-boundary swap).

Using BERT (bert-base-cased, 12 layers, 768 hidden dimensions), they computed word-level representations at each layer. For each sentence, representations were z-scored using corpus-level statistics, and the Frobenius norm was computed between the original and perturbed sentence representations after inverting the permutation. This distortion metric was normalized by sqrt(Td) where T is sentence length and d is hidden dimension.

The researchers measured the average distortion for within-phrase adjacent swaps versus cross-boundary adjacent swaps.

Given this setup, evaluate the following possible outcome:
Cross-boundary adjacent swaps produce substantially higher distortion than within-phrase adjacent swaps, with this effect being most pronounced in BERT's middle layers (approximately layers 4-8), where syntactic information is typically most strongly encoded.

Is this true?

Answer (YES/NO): NO